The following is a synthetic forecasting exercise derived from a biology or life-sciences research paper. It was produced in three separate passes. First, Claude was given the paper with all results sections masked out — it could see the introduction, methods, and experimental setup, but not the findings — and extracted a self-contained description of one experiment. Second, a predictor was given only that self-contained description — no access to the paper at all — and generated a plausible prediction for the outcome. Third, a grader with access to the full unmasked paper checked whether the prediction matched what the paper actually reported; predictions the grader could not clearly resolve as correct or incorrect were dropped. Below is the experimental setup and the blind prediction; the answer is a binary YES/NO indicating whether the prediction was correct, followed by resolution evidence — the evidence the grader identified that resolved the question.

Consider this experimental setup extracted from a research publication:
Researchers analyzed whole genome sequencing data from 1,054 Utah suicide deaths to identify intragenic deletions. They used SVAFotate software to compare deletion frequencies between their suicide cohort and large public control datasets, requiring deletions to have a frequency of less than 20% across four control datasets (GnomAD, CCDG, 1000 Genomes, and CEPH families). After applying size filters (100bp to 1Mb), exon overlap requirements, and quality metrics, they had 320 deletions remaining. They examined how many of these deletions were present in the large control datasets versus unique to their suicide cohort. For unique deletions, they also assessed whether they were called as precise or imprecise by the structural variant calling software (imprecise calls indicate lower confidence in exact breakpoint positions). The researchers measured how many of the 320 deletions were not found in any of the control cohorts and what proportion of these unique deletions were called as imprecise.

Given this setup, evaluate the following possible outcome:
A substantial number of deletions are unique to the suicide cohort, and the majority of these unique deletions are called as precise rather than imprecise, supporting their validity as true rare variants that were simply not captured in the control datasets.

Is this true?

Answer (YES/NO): NO